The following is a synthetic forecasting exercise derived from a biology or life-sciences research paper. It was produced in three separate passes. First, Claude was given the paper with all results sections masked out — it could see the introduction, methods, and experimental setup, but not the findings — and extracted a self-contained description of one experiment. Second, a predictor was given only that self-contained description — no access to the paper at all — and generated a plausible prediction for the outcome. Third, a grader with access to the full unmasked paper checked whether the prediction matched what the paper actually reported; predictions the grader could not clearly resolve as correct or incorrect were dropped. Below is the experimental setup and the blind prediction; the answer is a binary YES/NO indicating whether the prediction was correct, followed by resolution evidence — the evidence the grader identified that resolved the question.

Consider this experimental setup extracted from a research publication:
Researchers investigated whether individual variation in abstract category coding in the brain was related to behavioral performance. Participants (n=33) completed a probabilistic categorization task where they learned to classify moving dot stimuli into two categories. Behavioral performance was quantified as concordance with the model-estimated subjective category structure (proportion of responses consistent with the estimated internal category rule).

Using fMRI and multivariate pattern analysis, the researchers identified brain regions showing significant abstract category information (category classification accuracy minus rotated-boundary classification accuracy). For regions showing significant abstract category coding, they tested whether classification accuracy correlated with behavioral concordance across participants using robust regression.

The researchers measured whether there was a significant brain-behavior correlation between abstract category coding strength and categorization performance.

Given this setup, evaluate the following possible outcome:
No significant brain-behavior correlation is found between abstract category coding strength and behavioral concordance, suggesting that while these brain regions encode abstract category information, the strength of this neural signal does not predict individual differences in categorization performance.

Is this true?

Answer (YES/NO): NO